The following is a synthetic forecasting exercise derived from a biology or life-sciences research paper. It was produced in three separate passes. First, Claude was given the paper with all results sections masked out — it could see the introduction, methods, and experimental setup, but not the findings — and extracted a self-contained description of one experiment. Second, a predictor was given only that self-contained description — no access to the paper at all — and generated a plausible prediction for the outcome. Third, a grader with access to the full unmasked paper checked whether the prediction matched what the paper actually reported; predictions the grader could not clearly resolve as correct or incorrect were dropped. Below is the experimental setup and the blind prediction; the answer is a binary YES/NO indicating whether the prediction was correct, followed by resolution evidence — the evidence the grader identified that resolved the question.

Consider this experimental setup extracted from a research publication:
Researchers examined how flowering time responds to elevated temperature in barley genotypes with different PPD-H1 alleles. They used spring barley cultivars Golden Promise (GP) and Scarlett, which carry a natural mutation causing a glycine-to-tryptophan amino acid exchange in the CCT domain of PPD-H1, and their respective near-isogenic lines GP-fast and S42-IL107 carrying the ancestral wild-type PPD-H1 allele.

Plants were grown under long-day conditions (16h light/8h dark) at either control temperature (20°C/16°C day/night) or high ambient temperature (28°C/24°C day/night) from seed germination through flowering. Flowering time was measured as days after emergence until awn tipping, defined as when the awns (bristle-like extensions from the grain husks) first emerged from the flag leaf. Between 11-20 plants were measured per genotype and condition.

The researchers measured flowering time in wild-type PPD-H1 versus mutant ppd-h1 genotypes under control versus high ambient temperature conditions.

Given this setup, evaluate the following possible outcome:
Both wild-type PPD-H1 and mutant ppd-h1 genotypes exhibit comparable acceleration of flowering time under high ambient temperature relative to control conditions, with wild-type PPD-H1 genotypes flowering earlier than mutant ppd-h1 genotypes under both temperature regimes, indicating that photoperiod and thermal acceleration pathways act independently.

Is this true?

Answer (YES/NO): NO